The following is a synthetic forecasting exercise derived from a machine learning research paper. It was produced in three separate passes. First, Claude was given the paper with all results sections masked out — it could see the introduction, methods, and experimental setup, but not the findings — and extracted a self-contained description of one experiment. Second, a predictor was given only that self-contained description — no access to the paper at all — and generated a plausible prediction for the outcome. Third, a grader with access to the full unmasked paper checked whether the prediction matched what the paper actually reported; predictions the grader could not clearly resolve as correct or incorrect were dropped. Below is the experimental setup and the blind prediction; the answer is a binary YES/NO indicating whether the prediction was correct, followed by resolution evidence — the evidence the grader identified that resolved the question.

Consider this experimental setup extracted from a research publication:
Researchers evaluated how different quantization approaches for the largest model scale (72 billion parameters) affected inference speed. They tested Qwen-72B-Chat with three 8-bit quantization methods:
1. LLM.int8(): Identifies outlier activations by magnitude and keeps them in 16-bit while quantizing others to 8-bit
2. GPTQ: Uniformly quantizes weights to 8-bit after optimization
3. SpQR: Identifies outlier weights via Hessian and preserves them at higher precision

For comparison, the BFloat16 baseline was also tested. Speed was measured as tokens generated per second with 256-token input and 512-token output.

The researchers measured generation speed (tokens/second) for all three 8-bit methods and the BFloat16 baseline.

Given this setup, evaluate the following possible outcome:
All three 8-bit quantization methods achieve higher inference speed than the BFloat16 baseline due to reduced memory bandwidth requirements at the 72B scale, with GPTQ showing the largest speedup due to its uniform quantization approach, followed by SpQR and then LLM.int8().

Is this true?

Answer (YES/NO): NO